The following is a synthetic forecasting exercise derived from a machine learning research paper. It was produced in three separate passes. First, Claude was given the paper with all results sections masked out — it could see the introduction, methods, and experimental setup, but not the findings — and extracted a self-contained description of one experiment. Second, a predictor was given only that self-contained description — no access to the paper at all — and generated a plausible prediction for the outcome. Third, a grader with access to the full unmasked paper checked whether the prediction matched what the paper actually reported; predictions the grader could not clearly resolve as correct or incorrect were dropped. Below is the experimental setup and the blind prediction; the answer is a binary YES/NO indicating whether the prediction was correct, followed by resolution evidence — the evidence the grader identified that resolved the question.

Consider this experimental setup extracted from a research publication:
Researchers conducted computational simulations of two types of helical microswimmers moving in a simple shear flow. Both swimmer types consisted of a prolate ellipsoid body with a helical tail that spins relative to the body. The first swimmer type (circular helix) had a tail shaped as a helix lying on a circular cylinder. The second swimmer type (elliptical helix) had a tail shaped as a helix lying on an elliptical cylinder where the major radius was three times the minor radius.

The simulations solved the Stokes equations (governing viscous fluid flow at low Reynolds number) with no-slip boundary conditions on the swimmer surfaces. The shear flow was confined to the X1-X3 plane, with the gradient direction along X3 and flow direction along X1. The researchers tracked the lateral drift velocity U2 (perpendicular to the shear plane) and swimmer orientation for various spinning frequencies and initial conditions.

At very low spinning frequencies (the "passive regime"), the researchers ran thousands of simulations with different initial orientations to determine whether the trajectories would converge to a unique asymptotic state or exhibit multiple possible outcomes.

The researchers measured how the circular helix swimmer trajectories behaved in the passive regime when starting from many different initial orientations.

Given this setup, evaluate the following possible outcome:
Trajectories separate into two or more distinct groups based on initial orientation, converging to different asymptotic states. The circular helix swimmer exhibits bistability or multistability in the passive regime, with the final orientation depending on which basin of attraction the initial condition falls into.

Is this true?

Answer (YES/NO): NO